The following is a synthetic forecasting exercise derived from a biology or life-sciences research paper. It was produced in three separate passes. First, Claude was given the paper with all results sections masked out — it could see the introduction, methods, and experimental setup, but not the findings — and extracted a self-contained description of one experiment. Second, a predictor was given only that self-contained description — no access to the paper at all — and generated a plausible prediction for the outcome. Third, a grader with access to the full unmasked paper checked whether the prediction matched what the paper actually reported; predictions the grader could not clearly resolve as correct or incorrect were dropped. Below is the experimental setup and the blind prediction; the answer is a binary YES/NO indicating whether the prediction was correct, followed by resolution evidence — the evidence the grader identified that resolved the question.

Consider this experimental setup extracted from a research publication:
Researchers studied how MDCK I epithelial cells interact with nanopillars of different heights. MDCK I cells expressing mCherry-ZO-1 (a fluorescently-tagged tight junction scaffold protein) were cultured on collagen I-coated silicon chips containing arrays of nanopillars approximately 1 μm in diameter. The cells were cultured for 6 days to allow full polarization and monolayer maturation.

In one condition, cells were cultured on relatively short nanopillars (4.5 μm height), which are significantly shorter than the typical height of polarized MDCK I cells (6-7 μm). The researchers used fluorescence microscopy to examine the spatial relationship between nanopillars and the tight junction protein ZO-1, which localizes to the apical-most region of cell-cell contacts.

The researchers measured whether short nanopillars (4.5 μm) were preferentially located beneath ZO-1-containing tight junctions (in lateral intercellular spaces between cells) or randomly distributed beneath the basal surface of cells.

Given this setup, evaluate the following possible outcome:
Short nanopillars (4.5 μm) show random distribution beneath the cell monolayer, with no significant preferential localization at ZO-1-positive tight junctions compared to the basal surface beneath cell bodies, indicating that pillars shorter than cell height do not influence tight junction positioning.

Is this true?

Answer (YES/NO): YES